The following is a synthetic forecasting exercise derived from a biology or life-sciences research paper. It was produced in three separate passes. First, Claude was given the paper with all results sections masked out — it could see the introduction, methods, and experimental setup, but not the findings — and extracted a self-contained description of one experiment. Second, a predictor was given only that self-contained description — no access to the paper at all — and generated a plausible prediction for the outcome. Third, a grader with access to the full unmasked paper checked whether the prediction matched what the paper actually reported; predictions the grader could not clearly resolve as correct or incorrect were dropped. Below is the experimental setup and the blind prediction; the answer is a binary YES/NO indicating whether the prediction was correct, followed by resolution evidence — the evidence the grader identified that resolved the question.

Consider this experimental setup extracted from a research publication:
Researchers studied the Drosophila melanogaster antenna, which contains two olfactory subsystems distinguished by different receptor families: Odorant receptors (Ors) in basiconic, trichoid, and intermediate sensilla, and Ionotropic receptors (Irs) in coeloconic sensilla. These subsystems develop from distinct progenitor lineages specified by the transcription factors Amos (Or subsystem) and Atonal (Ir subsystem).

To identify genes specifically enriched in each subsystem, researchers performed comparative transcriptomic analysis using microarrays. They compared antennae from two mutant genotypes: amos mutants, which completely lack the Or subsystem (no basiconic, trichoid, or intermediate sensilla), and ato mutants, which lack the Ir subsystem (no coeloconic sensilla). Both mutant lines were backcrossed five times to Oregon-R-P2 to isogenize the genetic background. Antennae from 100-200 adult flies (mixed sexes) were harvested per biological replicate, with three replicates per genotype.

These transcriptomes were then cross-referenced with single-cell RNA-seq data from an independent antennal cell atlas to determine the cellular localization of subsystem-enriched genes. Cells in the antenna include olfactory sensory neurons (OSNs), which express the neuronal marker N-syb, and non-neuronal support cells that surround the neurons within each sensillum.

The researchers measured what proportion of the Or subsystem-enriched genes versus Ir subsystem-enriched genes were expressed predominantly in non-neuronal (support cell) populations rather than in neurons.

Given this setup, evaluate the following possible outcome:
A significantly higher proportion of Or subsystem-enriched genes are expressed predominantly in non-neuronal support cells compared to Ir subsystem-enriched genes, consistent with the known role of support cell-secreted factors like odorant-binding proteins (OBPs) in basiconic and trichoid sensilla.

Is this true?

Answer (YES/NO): NO